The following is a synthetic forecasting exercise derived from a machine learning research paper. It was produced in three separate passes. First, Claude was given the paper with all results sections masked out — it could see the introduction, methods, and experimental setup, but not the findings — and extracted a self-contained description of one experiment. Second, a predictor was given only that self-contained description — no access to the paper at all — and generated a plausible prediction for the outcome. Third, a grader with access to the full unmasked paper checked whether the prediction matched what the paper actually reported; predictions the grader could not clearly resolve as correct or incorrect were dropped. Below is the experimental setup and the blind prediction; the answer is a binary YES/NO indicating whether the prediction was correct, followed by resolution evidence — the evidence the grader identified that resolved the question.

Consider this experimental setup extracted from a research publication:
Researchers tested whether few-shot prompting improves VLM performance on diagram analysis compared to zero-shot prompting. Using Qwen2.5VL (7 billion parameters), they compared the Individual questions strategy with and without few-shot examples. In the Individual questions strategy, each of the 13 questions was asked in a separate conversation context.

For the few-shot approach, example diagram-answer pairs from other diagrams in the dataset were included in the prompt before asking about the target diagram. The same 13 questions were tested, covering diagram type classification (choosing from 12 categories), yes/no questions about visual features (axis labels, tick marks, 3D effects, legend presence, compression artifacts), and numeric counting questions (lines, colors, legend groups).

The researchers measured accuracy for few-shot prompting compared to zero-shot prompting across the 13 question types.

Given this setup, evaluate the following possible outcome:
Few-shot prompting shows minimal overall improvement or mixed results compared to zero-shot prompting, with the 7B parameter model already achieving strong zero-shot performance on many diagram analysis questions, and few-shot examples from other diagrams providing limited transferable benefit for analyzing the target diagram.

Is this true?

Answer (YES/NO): NO